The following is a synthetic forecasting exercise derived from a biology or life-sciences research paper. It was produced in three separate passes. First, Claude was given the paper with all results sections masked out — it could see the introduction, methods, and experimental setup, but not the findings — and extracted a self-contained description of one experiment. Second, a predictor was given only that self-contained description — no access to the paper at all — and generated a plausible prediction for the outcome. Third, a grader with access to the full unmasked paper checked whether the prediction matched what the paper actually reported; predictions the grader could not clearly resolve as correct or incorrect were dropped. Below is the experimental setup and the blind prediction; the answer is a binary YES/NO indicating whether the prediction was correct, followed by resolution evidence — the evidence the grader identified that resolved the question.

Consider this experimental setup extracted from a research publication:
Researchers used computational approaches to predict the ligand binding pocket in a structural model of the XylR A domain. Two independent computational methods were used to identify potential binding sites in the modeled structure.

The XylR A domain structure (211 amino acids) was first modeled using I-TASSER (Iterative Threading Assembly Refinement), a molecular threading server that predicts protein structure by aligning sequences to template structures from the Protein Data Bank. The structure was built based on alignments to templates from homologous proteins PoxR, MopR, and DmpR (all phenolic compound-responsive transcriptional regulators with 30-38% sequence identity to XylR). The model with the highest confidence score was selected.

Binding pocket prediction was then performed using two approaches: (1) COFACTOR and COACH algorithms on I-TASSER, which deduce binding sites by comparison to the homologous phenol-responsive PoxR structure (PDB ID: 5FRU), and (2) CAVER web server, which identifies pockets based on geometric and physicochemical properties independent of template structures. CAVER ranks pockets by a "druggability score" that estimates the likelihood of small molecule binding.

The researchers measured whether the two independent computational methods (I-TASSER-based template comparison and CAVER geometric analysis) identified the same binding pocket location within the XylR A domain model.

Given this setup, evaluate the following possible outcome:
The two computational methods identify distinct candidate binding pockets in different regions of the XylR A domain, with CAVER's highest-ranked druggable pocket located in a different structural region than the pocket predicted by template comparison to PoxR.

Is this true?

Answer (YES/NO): YES